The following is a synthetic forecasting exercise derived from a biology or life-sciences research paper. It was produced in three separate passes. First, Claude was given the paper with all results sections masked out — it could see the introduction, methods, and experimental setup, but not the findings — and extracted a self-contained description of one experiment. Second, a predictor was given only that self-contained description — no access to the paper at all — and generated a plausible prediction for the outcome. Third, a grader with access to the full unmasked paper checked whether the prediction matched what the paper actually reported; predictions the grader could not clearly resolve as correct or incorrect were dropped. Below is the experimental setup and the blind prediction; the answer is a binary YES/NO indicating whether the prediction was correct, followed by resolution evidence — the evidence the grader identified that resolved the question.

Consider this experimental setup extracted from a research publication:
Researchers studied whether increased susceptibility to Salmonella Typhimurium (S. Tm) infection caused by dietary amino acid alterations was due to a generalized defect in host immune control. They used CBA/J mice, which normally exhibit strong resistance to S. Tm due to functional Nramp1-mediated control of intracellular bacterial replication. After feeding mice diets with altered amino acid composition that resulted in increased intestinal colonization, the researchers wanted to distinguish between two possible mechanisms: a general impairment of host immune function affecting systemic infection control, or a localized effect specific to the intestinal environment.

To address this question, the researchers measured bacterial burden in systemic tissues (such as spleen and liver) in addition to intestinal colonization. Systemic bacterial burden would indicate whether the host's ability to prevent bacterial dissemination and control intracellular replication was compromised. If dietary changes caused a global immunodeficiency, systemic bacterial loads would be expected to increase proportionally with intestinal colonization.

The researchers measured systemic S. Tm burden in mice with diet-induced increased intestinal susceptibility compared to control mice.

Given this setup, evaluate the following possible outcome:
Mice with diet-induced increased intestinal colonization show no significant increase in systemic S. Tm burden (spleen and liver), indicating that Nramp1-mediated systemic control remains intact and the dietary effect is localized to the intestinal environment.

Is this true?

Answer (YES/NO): YES